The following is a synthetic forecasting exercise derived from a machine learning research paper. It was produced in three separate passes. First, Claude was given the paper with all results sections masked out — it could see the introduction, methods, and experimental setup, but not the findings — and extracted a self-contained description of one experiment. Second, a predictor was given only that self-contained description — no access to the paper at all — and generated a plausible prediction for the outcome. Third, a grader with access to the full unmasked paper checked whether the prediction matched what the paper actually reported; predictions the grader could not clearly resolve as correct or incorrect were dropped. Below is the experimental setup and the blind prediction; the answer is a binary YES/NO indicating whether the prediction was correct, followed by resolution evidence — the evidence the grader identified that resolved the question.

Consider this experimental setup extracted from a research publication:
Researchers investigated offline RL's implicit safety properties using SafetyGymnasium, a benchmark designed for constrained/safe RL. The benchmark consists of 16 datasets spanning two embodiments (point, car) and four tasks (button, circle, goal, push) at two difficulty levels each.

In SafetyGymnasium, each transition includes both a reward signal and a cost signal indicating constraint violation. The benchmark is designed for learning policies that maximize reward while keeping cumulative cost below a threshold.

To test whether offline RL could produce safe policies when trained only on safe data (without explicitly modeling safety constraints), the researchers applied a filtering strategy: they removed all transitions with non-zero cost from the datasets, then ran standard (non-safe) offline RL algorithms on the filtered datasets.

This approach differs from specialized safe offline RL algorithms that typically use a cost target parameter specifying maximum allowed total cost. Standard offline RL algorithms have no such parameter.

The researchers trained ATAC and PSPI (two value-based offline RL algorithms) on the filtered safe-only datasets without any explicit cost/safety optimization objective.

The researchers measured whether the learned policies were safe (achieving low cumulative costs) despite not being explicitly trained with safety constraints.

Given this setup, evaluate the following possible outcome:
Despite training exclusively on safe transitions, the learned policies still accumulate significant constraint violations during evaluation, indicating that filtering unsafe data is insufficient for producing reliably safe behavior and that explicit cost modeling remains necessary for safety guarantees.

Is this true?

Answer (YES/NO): NO